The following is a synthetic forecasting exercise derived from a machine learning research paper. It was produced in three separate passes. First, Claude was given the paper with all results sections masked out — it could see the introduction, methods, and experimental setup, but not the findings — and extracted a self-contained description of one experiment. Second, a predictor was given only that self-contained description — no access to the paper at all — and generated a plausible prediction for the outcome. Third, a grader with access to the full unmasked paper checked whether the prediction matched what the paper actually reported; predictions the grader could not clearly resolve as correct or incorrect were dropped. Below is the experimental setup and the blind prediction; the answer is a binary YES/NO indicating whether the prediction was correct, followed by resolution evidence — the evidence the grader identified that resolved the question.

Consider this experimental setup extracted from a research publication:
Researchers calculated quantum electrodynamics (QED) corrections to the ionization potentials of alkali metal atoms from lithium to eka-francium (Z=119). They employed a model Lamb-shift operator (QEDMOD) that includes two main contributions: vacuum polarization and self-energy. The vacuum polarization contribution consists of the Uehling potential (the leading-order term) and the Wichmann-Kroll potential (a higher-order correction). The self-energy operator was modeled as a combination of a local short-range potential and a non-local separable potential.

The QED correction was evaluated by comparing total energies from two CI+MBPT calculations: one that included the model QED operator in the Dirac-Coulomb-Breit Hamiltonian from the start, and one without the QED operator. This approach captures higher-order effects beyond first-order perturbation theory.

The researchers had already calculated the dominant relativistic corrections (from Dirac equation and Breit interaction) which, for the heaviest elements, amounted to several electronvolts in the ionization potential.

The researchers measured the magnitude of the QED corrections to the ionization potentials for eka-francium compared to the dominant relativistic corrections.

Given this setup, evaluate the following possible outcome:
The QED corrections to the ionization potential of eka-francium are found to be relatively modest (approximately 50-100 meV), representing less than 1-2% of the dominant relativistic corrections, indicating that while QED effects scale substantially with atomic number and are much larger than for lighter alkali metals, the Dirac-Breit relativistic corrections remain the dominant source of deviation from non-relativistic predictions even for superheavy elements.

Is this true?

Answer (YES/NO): NO